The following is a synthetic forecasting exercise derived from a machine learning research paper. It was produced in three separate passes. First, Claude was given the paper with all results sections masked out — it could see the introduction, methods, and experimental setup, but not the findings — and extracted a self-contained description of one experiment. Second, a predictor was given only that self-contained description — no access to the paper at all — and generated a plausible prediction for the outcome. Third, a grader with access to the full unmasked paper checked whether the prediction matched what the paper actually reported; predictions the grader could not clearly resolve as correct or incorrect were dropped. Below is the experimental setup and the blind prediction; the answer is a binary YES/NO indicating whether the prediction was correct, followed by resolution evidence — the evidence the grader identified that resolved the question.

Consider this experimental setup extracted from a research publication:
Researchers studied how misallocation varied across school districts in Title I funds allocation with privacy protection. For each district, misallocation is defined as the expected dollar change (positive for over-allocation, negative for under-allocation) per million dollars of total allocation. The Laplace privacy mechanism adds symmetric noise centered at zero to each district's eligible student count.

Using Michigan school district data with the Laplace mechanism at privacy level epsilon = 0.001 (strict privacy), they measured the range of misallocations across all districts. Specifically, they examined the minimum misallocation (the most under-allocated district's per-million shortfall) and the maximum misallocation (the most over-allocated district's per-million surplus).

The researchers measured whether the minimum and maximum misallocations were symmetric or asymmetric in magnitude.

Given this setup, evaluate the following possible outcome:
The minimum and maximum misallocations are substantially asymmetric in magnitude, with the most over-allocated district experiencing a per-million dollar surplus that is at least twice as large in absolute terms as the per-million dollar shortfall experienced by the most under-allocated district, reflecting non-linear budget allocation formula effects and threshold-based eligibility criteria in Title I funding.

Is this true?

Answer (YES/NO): NO